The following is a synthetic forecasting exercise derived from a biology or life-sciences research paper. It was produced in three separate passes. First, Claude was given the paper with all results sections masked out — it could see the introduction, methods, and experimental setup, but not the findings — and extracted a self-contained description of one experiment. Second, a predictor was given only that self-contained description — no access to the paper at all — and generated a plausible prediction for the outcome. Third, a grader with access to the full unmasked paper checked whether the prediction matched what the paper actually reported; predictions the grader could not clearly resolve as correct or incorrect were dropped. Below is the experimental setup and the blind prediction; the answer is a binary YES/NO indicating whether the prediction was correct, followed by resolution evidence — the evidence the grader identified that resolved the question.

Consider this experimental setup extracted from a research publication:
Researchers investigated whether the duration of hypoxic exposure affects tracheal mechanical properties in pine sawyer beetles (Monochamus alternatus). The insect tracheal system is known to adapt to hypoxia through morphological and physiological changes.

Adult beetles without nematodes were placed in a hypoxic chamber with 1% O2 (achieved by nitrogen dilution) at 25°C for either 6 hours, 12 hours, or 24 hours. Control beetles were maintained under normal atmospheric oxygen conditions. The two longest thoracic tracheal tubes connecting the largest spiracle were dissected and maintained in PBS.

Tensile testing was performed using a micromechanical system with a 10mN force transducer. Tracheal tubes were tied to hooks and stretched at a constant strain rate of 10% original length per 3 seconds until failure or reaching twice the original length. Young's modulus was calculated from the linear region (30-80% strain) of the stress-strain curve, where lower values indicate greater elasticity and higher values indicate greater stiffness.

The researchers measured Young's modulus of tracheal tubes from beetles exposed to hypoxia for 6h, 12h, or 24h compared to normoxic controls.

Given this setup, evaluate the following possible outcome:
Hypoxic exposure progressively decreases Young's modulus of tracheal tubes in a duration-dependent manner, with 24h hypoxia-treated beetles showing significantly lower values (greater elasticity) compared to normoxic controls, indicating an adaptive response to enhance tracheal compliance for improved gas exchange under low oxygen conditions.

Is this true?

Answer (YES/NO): NO